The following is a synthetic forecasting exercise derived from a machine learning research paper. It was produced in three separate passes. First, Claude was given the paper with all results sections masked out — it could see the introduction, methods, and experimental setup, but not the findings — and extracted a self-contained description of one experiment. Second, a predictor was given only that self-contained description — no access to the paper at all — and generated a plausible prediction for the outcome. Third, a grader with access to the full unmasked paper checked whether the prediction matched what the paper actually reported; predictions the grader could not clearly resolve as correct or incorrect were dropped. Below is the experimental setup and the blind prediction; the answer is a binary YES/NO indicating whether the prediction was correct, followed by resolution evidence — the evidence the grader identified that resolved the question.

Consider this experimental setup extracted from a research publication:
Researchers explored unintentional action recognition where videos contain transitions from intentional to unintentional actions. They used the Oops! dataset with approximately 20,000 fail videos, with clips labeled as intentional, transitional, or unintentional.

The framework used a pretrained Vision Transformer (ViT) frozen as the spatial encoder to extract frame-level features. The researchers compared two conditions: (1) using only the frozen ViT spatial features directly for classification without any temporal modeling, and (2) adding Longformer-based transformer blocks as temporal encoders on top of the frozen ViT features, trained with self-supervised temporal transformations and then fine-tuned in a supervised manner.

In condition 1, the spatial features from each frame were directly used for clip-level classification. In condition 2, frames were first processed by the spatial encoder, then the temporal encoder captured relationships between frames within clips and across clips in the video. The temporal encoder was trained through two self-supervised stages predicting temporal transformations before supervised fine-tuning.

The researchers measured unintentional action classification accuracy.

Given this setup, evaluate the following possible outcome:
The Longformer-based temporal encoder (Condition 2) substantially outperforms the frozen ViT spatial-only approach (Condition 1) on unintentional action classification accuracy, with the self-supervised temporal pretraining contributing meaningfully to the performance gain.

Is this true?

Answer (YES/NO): YES